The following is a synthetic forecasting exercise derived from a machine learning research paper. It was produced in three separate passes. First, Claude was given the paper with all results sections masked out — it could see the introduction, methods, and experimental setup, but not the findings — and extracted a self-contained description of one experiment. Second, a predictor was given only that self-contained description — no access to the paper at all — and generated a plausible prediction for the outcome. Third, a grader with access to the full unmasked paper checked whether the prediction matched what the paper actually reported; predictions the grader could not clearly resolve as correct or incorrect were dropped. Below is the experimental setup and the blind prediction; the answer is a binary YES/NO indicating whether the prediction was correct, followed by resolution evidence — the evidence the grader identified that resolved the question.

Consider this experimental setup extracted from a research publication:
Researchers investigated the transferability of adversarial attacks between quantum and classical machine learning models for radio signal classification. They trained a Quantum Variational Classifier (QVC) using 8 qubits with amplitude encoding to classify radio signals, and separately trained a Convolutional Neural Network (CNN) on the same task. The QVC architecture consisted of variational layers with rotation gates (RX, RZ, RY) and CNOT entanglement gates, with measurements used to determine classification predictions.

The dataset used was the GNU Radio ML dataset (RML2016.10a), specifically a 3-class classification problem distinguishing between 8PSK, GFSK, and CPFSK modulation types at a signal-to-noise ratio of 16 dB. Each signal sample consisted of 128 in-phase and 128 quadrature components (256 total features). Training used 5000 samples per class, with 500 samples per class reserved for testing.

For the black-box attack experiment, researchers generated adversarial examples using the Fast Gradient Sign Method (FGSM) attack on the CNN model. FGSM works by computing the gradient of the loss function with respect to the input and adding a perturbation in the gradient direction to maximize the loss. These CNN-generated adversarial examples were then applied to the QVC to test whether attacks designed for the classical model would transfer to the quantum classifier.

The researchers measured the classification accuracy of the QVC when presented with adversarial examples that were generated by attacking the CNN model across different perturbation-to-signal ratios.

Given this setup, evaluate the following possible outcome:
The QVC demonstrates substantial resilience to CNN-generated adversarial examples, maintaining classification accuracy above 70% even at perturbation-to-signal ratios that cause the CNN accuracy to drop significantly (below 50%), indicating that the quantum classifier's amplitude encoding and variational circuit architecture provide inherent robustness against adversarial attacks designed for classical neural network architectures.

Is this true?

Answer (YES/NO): YES